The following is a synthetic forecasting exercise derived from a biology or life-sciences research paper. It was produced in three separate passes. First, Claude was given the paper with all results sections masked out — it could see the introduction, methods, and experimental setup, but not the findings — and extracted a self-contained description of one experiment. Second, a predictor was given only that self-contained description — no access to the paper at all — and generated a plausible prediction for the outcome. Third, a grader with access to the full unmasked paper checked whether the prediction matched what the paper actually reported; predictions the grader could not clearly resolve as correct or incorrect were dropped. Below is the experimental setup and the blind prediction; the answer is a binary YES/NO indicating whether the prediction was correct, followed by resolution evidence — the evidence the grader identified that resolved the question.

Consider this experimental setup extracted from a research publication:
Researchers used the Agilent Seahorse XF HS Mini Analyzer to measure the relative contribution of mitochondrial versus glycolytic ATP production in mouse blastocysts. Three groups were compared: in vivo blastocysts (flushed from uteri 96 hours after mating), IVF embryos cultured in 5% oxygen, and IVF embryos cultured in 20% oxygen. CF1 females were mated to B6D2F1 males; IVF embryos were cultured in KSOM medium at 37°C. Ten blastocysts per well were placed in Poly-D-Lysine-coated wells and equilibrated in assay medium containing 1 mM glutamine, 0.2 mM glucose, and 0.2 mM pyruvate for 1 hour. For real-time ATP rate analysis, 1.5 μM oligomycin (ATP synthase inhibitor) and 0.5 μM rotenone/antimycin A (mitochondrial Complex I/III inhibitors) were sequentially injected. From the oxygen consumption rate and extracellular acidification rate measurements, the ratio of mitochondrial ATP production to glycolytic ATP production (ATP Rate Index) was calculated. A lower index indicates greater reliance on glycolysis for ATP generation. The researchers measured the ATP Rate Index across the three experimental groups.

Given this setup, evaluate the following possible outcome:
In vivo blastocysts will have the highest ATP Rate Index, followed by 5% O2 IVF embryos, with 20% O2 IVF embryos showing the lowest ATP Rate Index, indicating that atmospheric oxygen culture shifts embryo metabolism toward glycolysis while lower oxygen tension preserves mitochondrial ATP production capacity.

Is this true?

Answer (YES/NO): YES